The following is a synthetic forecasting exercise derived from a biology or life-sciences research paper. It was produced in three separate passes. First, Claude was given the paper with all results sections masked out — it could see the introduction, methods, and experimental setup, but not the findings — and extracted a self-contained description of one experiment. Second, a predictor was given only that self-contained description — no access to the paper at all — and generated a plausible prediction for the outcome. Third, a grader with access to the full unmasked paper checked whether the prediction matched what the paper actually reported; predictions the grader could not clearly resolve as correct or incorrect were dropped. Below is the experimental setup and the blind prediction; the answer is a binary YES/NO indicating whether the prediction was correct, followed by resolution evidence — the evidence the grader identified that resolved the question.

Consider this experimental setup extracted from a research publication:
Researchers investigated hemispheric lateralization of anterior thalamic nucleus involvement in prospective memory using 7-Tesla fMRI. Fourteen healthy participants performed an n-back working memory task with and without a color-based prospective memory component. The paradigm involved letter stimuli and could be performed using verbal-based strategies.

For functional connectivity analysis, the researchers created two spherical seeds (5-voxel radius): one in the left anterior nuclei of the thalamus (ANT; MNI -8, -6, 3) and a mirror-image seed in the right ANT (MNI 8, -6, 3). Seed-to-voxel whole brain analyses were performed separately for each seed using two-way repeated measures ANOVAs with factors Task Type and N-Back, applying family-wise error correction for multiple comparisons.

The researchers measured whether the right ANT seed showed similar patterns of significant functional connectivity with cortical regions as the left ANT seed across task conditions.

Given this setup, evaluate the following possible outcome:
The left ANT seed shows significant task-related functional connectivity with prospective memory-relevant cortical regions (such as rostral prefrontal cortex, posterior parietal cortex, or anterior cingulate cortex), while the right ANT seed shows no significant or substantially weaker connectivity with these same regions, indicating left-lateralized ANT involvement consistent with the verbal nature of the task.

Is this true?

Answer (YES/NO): NO